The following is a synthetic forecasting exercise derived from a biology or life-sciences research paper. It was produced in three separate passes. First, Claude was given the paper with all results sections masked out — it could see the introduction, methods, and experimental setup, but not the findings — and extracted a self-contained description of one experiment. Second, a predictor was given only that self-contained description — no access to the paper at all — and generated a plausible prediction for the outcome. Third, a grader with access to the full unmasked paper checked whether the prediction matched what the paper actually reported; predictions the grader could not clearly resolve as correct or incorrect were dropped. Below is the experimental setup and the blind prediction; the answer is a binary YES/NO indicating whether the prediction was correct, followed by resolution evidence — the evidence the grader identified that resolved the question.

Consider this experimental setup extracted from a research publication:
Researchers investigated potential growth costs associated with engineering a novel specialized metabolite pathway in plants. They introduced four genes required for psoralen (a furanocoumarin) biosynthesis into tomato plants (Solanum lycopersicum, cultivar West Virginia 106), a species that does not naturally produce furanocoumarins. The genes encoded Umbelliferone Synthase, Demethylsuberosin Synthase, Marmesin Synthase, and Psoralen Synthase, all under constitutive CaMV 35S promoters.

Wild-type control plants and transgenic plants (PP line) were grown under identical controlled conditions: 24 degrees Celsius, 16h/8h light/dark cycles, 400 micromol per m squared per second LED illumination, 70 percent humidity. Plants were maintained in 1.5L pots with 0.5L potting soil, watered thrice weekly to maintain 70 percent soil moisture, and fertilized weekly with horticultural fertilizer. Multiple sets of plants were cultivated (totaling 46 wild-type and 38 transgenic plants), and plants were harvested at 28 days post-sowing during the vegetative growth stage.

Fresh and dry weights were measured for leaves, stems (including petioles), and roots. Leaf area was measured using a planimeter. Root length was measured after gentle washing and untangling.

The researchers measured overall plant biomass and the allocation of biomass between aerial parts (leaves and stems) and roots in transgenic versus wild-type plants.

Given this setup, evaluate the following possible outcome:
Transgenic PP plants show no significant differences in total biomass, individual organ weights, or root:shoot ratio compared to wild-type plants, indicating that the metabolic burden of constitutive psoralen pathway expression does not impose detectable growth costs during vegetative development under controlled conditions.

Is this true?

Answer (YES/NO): NO